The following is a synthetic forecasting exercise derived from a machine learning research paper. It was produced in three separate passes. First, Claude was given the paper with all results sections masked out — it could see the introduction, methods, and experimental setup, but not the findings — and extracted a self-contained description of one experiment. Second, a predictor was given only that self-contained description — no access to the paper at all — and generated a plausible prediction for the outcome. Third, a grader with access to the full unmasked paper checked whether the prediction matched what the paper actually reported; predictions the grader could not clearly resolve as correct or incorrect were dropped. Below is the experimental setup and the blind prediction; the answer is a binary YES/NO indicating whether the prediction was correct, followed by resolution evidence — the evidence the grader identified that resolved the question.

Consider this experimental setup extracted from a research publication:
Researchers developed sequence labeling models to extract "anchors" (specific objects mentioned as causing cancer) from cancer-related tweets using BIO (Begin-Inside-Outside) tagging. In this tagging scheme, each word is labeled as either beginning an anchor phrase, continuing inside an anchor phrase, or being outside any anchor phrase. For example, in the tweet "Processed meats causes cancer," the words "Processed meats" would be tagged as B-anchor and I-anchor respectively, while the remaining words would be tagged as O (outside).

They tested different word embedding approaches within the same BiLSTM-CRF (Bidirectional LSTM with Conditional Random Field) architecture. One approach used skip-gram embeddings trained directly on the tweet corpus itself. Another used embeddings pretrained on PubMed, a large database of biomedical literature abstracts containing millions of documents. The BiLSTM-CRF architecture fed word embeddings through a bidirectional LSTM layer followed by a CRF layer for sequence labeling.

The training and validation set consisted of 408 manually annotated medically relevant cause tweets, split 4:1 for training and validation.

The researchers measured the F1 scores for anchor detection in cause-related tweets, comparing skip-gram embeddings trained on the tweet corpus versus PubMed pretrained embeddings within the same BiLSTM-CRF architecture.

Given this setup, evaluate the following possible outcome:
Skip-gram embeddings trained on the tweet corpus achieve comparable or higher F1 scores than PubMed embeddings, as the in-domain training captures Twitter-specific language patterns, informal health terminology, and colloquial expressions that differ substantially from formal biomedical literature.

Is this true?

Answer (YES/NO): NO